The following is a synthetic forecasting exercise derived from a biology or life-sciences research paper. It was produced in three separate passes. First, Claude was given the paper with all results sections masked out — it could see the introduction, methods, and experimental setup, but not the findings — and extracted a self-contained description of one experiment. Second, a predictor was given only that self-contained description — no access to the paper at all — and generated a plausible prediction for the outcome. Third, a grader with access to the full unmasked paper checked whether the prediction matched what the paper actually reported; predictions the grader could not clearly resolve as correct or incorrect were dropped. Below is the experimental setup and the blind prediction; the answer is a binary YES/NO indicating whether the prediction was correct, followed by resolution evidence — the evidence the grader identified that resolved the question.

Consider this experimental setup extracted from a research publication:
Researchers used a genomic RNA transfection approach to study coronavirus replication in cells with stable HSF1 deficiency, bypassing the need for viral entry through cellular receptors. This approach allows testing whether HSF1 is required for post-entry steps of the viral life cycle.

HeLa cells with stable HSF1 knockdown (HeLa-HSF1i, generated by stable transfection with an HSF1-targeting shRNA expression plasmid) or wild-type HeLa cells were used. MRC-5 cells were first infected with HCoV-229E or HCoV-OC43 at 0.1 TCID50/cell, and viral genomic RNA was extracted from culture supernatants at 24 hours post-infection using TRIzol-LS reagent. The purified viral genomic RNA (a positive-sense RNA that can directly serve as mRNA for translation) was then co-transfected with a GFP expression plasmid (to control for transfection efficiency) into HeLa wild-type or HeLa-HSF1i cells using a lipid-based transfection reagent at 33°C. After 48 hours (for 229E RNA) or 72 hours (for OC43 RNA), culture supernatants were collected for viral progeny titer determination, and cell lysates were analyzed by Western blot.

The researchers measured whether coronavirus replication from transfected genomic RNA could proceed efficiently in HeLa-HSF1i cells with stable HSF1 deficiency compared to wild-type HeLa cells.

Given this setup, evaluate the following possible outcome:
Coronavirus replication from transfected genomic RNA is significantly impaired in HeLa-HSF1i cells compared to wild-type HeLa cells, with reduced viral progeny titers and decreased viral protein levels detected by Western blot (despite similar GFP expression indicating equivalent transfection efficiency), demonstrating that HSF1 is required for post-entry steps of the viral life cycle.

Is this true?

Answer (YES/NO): YES